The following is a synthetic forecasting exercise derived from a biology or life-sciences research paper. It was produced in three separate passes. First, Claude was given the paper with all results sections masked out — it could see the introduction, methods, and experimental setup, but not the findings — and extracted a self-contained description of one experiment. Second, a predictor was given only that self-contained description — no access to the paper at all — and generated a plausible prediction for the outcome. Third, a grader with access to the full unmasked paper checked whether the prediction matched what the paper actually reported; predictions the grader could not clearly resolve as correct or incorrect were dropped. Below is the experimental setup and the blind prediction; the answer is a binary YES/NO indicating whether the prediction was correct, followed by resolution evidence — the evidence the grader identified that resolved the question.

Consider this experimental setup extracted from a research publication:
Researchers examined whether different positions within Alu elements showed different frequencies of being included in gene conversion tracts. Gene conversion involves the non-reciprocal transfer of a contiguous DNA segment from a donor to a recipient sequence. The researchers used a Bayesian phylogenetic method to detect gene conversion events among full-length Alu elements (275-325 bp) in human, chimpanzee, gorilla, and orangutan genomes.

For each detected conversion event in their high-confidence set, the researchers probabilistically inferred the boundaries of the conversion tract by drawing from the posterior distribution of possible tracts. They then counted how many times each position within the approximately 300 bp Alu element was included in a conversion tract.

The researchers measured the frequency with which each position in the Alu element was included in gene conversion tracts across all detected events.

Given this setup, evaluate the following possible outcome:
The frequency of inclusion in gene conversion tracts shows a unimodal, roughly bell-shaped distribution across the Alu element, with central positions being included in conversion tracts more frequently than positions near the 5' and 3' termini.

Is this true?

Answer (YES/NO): YES